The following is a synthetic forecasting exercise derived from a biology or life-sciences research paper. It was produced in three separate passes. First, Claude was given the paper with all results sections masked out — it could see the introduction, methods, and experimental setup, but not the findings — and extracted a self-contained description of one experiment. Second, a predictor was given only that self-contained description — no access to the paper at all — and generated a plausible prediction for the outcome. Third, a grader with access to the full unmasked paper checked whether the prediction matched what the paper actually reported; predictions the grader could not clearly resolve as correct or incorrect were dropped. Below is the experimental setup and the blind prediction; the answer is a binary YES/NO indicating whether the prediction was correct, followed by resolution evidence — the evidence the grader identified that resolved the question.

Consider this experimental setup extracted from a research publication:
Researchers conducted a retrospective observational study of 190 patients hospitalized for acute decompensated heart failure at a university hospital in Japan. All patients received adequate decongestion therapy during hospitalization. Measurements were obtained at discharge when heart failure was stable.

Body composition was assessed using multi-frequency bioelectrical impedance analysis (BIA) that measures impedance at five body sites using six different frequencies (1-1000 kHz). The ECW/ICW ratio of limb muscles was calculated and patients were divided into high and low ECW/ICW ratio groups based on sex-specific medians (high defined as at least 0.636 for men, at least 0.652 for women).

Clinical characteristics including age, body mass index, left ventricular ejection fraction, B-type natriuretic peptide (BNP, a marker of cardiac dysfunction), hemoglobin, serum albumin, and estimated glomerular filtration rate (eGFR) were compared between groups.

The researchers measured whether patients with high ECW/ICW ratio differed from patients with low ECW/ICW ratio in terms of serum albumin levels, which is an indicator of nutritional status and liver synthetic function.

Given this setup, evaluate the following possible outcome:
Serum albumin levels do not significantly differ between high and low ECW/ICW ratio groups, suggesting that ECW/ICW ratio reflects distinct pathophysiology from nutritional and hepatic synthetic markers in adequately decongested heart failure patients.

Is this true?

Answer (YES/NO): NO